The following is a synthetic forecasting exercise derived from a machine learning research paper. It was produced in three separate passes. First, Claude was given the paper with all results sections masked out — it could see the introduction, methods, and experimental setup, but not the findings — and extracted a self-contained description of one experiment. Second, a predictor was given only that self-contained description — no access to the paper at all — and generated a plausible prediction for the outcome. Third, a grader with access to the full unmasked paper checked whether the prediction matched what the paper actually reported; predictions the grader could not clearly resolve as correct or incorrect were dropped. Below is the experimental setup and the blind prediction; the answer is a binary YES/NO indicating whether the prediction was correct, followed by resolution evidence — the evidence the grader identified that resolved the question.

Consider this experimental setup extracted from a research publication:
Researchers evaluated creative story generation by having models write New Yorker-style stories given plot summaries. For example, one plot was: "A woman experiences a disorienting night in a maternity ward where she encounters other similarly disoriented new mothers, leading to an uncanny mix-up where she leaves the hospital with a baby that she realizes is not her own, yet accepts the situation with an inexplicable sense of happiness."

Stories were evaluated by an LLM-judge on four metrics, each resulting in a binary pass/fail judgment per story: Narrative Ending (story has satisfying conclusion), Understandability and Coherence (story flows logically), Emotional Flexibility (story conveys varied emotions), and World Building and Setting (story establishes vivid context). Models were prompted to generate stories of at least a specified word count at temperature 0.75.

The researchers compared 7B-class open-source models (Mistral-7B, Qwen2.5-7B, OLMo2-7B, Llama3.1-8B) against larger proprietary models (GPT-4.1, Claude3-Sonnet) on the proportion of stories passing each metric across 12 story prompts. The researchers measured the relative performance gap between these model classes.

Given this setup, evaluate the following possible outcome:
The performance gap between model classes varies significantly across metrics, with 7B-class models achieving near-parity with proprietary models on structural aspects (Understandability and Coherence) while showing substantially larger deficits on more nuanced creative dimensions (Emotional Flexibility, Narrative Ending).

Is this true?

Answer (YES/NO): NO